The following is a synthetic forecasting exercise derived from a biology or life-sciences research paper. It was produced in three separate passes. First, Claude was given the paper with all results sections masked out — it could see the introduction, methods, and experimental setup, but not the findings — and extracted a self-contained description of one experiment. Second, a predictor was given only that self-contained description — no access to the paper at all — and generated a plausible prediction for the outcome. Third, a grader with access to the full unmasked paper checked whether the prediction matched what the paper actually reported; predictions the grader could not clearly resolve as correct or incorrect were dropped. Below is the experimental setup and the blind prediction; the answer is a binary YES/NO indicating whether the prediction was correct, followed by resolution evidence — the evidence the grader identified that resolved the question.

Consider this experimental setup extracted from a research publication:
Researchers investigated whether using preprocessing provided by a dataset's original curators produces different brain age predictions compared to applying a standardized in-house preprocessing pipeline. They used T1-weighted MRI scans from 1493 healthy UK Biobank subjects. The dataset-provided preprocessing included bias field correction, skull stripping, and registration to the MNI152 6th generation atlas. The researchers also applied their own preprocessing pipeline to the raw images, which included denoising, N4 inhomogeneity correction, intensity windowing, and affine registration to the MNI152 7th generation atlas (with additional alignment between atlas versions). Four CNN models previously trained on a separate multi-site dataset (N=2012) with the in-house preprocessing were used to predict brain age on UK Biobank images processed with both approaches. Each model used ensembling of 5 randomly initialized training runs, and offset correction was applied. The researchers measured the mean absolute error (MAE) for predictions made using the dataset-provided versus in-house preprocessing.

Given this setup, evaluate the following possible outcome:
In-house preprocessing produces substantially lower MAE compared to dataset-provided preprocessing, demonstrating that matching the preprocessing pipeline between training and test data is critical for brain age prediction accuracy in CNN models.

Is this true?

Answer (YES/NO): NO